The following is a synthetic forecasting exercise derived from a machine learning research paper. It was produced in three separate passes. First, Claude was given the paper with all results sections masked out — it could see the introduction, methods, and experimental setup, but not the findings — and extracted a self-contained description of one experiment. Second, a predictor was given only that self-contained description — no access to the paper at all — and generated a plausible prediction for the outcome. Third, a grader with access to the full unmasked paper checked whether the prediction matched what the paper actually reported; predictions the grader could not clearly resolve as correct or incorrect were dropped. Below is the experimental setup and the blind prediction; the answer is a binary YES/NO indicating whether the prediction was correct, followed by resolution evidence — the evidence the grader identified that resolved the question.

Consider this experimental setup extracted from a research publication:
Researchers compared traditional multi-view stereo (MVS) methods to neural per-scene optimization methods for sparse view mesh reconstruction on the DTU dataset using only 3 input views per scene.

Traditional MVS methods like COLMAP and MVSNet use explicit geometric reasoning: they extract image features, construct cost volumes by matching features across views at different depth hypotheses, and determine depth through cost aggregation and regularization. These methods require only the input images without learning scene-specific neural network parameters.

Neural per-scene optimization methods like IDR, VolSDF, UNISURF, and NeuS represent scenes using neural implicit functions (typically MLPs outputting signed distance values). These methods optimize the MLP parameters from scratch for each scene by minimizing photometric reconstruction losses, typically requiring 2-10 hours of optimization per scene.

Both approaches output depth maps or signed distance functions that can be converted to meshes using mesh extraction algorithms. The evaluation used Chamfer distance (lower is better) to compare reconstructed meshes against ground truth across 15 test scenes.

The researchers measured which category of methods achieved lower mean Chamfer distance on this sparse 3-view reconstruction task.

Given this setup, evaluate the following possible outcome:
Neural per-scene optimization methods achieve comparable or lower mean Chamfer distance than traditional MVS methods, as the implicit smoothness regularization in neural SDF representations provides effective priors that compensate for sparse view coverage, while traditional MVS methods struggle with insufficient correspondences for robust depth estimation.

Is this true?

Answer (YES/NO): NO